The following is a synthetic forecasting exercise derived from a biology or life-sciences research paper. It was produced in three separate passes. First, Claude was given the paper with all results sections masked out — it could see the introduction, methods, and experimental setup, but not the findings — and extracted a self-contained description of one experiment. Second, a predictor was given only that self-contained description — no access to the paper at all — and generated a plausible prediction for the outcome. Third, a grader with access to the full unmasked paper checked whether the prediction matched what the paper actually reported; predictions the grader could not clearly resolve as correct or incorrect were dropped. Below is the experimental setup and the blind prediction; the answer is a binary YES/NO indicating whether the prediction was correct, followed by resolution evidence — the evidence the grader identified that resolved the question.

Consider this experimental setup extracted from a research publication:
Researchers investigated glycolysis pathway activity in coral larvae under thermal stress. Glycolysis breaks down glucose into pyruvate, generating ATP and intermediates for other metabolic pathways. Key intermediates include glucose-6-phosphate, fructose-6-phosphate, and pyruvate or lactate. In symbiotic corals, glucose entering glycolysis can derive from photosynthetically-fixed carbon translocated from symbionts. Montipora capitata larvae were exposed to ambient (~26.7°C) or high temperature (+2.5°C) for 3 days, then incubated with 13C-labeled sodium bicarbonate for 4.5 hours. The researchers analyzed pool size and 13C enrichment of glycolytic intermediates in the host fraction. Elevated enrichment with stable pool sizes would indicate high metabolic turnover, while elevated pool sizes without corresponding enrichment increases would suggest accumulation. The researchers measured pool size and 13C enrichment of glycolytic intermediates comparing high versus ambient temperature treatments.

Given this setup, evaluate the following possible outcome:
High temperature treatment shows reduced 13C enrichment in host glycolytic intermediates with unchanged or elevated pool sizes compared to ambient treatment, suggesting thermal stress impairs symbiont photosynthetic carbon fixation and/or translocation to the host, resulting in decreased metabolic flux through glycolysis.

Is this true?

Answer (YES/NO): NO